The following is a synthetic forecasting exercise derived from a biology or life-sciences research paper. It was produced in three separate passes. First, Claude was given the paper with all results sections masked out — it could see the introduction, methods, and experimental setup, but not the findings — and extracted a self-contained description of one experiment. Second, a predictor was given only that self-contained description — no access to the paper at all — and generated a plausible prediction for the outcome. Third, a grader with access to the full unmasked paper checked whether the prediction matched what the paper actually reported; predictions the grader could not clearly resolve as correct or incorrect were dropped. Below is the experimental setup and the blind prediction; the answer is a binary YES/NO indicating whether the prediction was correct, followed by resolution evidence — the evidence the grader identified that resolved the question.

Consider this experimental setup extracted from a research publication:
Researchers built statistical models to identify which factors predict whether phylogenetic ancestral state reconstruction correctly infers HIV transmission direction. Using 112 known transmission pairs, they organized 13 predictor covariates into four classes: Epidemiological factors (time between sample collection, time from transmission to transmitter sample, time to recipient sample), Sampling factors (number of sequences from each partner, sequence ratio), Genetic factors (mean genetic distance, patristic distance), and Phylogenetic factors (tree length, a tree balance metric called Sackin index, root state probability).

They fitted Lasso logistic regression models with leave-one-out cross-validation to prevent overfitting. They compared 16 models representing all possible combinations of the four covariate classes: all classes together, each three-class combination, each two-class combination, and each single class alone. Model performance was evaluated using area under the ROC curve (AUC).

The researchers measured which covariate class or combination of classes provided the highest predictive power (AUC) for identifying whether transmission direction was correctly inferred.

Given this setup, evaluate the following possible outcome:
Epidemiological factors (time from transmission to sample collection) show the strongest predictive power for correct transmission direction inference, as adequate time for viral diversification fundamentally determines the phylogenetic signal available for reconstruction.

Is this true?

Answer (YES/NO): NO